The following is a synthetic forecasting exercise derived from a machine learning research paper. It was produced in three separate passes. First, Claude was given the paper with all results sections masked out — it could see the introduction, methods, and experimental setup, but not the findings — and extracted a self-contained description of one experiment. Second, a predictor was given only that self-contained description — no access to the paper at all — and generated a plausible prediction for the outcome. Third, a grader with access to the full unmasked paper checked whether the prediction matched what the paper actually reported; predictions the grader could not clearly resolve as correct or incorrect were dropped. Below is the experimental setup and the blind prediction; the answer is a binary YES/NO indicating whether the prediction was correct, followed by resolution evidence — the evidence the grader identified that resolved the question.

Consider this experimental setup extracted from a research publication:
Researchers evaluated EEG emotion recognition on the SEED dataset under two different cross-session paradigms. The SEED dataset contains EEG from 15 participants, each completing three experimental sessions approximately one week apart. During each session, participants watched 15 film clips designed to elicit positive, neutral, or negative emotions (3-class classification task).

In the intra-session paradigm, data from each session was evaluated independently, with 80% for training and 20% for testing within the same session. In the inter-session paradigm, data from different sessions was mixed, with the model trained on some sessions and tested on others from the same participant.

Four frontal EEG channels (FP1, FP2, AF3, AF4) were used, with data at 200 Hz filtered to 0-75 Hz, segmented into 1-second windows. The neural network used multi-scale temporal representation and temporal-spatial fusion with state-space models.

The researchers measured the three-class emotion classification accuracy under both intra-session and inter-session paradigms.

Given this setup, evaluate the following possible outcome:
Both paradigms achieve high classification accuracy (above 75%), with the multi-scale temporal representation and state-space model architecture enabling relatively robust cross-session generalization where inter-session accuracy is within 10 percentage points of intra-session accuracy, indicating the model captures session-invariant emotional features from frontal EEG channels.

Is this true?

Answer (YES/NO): YES